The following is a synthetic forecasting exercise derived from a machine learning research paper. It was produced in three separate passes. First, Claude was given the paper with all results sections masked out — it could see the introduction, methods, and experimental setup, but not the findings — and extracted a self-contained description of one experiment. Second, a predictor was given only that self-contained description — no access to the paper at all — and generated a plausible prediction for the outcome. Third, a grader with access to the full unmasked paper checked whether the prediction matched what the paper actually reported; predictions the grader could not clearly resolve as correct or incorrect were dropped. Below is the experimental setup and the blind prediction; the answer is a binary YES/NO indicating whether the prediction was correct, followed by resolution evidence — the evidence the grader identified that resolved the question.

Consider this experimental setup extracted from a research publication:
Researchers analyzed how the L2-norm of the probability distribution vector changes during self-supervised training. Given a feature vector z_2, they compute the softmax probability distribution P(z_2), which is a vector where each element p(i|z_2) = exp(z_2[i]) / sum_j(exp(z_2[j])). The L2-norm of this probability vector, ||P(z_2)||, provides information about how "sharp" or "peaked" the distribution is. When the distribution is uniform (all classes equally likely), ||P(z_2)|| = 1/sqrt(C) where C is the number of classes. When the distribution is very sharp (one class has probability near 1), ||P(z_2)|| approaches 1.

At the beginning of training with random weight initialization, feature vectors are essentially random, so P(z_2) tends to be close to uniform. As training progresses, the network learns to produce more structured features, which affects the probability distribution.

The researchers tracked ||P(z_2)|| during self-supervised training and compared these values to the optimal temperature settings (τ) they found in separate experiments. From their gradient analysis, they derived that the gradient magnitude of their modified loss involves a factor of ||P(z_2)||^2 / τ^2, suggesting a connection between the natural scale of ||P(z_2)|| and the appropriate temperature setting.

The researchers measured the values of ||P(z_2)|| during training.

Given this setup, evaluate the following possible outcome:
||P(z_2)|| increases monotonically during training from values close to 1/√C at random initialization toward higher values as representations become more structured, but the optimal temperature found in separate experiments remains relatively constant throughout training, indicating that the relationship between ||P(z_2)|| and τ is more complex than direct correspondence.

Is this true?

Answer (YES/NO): NO